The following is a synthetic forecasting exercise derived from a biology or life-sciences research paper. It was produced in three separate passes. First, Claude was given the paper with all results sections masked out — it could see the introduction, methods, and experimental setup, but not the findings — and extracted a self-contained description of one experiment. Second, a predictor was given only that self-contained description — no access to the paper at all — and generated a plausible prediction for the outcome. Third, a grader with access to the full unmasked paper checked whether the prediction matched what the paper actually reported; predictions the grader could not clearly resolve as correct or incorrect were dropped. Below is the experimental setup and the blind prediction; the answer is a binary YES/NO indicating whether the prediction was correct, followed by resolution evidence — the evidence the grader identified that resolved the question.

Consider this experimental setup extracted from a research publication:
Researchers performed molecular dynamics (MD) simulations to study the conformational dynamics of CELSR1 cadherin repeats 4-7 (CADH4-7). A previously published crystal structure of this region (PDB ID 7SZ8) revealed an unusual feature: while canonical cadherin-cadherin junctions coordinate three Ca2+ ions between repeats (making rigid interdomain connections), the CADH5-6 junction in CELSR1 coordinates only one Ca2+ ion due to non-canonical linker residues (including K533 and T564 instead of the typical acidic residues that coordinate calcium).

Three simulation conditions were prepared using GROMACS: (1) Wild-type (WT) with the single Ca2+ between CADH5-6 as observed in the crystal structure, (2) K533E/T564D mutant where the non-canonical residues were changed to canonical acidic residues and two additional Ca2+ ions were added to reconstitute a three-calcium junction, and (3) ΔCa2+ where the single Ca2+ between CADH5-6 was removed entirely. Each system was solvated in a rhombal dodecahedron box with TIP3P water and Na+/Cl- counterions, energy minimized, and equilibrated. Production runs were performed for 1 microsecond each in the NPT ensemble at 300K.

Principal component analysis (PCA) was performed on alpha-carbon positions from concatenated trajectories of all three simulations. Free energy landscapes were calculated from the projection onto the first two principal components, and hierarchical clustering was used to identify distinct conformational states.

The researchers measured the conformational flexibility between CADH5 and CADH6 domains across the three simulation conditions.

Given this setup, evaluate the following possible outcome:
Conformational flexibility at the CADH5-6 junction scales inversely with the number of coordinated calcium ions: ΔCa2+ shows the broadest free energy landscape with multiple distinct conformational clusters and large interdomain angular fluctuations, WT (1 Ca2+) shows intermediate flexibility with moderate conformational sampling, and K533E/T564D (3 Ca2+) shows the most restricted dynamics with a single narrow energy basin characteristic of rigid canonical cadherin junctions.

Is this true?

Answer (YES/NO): NO